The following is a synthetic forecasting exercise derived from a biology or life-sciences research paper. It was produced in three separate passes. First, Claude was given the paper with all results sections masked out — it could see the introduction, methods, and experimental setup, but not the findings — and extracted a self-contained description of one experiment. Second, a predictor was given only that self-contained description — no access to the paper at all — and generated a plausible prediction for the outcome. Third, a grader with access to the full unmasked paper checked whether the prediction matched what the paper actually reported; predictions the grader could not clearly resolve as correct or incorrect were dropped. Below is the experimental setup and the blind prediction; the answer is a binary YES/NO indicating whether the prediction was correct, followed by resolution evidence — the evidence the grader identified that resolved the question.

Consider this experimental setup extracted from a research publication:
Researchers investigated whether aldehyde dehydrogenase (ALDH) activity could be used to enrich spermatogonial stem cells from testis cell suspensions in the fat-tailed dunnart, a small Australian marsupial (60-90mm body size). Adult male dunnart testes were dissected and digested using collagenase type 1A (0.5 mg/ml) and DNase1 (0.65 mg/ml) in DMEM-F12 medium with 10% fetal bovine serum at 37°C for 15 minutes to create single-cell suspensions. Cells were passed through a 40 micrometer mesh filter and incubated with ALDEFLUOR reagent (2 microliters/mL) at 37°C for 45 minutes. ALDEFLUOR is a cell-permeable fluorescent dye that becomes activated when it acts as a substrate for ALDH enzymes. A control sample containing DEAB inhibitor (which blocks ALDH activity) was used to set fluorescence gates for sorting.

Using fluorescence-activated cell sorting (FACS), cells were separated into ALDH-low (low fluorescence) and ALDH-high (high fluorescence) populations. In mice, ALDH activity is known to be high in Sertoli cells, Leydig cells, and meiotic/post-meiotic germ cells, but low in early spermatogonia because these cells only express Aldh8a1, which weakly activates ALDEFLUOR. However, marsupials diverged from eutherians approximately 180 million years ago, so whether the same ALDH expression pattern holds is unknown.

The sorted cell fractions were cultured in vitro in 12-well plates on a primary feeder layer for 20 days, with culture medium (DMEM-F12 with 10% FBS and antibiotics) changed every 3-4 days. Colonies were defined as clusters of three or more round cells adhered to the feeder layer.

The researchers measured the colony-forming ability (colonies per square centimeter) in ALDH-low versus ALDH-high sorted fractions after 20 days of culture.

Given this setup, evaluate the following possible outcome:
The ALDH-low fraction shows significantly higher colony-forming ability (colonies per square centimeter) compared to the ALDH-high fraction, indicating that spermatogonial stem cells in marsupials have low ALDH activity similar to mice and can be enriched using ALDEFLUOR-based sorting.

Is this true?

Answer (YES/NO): YES